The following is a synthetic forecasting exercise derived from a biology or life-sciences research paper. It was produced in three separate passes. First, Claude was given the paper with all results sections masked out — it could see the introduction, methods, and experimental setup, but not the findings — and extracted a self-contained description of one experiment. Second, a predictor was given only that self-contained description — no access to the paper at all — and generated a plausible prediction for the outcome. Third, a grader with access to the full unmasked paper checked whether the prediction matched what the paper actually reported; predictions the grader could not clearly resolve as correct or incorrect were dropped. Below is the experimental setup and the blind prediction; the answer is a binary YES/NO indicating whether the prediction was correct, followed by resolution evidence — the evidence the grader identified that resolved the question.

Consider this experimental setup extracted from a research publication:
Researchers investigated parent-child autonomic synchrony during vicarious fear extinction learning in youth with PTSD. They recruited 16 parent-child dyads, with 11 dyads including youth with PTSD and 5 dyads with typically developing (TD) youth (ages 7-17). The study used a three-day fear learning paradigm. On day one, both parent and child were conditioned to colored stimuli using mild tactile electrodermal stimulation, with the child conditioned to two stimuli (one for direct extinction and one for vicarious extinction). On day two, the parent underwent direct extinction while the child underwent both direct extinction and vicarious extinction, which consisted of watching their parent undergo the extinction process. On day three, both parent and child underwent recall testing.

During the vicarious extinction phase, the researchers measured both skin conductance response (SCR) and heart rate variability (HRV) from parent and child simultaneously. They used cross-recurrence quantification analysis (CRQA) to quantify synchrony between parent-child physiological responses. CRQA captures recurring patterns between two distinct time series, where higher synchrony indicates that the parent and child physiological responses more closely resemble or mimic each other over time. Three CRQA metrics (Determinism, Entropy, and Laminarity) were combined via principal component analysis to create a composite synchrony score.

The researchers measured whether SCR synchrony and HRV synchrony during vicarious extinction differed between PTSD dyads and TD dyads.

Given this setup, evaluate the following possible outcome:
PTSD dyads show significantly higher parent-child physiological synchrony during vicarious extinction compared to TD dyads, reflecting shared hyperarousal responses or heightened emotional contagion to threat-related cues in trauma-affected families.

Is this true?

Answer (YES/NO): NO